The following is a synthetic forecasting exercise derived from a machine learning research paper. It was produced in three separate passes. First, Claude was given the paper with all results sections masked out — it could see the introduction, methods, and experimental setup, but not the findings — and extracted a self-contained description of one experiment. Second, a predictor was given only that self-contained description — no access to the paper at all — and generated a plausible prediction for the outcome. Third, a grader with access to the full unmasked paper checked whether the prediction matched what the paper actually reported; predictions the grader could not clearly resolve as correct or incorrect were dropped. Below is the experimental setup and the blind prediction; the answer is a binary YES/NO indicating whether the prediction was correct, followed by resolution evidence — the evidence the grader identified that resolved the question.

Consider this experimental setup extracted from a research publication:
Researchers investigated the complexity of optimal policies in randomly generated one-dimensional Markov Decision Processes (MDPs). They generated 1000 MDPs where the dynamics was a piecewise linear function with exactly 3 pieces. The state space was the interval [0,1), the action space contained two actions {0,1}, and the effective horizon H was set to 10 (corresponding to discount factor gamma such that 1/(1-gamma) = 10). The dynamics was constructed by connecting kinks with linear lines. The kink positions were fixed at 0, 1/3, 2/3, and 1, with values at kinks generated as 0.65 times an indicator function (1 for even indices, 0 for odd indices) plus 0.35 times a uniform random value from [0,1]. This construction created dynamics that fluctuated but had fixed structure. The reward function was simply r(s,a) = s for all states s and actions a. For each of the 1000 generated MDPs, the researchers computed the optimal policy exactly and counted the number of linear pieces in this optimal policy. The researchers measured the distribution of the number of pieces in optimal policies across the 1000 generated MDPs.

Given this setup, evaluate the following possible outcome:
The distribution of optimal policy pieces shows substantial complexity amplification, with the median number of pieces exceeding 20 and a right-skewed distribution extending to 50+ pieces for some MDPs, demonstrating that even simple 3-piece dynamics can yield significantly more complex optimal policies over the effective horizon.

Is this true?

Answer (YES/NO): NO